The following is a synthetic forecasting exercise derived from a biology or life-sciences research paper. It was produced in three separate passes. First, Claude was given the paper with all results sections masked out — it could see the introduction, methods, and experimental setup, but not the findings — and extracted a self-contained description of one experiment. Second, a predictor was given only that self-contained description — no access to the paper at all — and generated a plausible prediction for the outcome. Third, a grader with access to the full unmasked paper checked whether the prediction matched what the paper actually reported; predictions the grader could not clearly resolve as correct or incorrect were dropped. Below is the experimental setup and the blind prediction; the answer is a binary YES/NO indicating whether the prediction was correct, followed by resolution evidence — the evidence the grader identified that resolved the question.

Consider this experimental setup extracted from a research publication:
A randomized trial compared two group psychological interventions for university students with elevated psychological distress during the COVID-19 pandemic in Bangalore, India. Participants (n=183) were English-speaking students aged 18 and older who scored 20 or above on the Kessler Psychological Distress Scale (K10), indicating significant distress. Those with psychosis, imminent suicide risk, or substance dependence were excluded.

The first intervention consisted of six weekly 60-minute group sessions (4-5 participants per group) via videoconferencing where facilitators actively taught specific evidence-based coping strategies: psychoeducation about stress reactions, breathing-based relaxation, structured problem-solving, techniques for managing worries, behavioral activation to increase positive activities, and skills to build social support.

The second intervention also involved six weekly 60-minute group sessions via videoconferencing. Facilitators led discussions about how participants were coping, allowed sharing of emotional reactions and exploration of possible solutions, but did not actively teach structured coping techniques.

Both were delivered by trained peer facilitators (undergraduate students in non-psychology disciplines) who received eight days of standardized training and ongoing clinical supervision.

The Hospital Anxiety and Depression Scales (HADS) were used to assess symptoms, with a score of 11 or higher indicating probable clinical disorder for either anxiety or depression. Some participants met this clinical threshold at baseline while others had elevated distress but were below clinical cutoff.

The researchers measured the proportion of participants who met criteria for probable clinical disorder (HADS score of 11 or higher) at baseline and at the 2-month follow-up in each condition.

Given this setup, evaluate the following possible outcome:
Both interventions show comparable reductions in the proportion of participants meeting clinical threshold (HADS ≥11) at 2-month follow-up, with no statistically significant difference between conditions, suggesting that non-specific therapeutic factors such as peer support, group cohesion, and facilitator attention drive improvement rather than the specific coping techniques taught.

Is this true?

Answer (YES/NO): YES